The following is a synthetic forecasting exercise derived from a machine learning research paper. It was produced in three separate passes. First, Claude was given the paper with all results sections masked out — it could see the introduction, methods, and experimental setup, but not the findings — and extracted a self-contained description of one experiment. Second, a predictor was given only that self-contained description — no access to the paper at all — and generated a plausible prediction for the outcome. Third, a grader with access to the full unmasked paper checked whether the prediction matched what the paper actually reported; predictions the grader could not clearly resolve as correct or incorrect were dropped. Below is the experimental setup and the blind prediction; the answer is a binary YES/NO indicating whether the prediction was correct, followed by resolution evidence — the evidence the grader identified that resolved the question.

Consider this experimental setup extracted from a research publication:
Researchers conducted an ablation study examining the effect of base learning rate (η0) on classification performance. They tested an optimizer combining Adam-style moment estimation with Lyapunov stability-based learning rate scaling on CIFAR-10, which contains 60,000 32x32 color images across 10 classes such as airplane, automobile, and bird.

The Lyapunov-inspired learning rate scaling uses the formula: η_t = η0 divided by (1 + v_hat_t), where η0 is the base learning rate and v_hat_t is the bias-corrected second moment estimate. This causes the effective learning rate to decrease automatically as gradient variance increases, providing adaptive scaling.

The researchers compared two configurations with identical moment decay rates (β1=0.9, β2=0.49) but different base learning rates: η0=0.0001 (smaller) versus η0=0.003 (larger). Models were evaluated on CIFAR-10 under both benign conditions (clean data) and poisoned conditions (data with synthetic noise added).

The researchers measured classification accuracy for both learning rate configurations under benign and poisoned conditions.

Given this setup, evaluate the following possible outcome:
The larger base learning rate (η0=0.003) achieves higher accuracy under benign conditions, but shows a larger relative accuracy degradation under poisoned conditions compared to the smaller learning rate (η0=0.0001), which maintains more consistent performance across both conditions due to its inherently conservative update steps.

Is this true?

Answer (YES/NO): NO